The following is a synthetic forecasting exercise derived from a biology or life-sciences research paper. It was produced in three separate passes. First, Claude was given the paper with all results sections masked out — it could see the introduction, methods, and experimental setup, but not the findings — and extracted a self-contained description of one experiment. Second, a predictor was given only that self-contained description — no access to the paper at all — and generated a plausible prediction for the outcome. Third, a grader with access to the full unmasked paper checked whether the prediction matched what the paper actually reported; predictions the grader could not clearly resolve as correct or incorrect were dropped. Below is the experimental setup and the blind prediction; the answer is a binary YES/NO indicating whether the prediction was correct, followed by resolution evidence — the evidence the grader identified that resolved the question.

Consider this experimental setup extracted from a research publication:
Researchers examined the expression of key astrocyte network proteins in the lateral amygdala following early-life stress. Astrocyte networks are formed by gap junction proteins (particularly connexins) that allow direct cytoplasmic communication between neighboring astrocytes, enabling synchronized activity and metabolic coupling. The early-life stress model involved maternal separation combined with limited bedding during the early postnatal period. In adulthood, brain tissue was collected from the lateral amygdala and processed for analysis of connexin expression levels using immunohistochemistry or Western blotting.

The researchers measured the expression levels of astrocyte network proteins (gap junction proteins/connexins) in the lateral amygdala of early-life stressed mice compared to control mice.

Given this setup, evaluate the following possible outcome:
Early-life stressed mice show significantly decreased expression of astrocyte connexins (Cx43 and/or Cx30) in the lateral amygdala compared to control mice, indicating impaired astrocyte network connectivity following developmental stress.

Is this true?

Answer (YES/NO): YES